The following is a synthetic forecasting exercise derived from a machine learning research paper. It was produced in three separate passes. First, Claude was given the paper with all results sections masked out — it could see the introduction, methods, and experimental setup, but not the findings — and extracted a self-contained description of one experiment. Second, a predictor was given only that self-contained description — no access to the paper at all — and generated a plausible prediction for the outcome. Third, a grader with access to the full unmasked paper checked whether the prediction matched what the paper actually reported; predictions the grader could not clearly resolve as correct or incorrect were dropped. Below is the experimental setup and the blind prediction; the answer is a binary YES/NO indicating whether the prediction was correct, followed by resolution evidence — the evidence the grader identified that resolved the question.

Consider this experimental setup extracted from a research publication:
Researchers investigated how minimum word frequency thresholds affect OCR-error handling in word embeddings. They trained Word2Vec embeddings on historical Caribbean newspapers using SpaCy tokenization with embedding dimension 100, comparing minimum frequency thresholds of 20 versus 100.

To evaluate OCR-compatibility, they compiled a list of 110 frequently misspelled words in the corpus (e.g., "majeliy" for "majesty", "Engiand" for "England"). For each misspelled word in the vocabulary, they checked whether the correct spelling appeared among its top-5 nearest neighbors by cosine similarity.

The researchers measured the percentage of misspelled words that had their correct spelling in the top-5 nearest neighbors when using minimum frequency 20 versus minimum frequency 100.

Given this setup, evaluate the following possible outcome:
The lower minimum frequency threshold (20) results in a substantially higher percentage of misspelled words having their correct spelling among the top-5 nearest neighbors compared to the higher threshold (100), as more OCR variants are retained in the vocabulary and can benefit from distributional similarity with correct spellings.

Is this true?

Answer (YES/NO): YES